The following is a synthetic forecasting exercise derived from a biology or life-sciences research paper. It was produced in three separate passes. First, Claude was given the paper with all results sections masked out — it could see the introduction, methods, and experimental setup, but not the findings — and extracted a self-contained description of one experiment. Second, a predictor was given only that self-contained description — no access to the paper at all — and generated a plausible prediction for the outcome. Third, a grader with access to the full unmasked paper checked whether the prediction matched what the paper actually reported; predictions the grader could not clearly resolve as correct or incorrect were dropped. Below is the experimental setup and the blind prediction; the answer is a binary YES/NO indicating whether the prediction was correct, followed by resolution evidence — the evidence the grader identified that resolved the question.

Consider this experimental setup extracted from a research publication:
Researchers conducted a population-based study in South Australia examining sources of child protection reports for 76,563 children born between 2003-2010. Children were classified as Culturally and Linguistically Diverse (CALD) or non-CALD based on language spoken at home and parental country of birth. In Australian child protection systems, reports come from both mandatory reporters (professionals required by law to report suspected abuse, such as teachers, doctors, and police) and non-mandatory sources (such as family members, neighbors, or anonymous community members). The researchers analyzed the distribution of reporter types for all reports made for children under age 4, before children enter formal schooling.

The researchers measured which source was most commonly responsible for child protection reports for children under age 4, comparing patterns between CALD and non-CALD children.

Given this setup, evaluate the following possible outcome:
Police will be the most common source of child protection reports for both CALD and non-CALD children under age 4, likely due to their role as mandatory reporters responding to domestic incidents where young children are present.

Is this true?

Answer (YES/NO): YES